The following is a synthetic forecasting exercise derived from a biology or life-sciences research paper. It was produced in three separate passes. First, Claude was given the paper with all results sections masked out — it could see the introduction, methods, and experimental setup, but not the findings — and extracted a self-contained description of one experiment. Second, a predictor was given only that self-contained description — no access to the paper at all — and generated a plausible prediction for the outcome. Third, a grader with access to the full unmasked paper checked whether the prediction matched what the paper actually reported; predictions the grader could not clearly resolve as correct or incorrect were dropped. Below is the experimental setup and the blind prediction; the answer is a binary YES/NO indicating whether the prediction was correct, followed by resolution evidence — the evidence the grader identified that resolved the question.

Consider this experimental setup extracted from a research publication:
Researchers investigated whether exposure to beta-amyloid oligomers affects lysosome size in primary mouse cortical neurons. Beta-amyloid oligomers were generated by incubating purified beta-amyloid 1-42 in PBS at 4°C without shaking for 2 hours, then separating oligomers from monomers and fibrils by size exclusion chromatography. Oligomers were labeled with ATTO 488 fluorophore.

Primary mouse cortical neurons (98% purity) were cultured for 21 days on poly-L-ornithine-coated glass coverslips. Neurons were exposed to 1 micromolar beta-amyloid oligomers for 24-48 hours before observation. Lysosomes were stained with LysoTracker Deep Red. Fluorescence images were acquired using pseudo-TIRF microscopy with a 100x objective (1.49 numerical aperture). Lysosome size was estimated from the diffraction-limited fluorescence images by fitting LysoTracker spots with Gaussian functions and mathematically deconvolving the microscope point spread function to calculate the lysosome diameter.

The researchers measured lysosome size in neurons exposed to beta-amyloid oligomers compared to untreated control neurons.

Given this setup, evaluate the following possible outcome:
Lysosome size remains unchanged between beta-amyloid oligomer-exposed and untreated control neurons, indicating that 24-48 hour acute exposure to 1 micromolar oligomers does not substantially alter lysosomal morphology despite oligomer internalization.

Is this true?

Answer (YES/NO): NO